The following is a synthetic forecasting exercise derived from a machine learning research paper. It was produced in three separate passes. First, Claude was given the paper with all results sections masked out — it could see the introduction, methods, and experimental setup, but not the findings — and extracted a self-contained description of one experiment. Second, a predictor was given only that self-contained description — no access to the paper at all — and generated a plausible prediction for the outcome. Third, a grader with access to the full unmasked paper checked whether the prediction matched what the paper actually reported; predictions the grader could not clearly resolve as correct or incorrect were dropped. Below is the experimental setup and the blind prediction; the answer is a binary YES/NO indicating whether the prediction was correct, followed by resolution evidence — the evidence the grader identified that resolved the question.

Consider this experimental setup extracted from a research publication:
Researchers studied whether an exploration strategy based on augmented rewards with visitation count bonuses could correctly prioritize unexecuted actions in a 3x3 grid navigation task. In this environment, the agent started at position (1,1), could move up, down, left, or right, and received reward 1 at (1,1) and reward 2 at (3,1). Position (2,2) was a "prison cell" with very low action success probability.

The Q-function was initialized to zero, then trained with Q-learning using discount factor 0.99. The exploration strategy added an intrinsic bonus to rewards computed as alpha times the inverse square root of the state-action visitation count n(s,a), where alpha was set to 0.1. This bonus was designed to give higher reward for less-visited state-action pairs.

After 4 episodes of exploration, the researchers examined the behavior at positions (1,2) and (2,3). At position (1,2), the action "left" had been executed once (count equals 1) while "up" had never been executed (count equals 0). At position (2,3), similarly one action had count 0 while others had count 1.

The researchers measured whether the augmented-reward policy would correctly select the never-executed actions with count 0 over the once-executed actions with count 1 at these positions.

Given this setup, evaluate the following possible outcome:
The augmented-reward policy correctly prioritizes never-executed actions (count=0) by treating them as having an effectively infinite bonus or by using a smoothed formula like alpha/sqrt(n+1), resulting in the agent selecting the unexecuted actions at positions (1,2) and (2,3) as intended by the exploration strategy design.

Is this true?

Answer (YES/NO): NO